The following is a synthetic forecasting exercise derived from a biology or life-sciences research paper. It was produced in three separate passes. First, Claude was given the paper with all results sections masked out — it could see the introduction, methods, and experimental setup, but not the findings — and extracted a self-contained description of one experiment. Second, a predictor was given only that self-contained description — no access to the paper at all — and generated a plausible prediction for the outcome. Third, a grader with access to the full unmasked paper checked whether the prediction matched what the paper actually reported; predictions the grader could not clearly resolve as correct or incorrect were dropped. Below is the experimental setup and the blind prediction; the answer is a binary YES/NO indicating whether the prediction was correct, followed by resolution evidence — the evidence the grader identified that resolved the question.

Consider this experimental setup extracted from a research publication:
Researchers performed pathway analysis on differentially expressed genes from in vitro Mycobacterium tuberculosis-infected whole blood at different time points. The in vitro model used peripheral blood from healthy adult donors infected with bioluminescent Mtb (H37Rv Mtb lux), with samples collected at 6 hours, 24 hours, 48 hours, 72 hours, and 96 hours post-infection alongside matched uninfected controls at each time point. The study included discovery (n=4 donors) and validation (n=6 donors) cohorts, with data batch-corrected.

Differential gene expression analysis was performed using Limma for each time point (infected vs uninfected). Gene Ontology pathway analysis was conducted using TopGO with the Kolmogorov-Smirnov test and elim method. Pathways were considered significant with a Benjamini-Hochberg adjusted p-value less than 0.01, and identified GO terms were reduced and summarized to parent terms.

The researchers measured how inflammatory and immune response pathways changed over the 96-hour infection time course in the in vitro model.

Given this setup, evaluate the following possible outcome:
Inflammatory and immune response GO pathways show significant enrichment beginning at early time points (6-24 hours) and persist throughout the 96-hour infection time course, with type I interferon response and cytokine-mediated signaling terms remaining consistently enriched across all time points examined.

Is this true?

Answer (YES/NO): NO